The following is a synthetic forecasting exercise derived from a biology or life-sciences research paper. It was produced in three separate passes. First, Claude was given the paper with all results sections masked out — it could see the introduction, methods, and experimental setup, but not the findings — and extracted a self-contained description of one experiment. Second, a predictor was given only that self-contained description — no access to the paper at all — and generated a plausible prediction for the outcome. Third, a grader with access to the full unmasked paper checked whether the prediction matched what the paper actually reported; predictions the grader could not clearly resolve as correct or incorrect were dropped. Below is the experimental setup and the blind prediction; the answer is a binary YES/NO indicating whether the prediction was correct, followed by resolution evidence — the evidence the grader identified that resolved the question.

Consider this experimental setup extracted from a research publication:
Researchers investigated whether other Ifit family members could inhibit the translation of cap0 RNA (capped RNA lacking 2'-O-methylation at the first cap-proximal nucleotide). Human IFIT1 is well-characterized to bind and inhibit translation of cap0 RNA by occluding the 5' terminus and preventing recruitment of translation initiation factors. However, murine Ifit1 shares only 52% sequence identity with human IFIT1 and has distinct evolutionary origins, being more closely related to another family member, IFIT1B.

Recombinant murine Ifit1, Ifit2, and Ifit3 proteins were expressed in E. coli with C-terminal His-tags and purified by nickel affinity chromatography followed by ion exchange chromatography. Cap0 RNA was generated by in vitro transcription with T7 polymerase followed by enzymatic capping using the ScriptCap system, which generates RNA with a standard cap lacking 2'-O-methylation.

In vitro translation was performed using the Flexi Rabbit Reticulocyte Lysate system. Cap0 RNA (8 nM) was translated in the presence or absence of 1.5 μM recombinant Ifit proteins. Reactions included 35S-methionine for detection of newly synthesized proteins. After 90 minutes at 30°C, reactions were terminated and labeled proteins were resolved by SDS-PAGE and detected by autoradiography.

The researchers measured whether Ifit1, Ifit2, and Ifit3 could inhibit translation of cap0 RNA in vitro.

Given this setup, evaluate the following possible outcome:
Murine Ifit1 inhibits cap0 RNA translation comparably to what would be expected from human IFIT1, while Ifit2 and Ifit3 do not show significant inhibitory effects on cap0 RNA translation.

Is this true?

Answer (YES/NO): YES